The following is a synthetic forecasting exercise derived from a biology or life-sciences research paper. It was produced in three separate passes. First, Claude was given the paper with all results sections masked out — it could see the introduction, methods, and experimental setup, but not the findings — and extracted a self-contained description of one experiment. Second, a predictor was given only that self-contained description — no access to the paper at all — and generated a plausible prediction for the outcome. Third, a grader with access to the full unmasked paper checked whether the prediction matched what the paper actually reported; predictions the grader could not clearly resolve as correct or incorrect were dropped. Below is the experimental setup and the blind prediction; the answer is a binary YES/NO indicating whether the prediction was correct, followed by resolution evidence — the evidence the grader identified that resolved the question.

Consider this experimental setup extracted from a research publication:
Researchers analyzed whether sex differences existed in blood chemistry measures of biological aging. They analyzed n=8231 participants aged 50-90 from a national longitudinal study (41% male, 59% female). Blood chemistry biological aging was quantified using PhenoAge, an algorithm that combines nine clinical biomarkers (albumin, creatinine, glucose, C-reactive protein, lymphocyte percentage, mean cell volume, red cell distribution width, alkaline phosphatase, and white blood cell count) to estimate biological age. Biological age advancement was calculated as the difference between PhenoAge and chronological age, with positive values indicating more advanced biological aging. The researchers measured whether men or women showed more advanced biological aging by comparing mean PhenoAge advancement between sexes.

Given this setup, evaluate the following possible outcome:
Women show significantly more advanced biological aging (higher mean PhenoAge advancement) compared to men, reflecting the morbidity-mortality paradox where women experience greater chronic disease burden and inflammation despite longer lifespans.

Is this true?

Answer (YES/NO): NO